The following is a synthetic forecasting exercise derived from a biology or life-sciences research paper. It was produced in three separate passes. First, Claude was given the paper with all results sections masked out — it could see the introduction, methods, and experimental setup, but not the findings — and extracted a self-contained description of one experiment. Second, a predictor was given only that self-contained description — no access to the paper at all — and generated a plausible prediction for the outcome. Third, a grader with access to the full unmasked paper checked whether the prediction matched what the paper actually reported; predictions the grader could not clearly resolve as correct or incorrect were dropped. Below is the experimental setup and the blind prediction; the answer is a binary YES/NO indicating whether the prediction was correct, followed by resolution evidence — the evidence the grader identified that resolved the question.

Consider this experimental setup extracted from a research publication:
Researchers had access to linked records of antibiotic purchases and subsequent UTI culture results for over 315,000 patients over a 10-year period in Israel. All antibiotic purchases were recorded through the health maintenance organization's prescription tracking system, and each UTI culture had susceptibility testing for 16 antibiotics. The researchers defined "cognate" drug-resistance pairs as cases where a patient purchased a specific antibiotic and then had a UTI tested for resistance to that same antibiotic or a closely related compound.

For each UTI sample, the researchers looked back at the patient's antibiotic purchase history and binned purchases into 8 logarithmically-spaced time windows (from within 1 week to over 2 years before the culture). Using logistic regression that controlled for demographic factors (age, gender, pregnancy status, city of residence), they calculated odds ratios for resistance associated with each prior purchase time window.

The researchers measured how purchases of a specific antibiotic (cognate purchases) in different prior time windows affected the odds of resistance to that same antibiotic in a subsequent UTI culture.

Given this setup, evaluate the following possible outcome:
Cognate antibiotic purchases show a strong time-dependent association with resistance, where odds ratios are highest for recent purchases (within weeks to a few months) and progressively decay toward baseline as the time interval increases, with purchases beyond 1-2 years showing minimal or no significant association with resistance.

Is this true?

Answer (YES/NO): NO